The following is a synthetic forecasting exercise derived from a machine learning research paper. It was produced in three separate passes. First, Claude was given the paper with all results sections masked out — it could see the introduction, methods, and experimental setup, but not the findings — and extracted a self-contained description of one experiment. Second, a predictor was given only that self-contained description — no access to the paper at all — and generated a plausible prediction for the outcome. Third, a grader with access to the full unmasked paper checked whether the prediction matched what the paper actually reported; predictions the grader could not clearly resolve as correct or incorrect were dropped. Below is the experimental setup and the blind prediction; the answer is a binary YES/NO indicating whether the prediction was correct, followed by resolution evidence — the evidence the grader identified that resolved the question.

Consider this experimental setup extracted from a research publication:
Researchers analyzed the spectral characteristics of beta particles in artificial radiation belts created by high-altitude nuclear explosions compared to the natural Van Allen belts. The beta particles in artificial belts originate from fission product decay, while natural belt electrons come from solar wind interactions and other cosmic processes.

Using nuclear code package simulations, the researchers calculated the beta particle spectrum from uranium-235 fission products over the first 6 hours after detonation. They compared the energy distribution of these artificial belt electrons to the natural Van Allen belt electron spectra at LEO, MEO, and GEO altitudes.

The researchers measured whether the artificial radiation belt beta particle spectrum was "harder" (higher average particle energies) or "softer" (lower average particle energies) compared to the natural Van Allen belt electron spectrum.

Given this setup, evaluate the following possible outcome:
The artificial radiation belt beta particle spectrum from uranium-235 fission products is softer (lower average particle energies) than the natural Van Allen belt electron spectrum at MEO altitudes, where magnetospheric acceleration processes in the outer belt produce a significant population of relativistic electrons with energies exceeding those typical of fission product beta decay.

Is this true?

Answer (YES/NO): NO